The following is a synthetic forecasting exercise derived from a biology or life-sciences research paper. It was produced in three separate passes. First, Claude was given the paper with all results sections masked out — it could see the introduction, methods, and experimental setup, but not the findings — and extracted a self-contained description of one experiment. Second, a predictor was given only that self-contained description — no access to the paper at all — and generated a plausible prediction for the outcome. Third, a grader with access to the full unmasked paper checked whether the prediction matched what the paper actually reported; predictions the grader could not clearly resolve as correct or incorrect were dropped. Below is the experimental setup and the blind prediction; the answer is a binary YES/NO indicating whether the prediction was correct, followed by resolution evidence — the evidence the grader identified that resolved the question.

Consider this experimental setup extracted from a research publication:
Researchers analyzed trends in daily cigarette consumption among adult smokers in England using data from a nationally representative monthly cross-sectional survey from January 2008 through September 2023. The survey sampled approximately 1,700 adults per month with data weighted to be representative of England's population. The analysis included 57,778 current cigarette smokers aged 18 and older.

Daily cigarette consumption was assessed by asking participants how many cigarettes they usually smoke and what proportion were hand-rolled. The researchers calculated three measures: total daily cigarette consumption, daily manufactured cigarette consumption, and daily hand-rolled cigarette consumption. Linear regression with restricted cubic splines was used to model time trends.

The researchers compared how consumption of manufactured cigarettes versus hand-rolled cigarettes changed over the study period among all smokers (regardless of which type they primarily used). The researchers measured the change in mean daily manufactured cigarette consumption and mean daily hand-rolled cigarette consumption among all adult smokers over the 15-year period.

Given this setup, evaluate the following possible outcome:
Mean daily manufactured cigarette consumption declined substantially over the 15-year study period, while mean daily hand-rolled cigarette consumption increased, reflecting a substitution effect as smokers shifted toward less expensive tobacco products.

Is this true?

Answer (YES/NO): YES